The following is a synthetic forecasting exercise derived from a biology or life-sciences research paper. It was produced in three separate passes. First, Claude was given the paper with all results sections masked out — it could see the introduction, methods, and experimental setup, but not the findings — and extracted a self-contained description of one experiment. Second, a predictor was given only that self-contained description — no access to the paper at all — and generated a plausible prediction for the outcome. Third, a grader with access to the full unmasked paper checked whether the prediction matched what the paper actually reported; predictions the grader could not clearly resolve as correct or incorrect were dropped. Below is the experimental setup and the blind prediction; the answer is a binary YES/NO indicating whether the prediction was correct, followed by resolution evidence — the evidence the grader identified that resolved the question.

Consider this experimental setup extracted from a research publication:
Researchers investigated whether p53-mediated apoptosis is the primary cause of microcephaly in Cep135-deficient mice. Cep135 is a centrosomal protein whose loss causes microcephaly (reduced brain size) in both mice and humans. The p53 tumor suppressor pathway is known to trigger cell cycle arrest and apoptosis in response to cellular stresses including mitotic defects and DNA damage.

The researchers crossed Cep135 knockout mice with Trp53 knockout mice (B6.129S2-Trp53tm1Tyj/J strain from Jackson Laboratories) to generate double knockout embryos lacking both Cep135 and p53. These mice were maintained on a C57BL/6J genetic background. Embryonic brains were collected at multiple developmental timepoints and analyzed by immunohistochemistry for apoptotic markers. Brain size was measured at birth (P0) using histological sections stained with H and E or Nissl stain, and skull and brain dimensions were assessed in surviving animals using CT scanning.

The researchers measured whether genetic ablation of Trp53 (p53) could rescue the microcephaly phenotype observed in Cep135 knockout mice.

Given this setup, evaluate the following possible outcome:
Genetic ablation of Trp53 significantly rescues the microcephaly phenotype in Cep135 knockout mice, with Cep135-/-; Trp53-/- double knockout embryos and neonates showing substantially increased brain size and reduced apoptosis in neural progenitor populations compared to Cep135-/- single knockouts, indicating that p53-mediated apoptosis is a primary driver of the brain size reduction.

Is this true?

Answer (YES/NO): NO